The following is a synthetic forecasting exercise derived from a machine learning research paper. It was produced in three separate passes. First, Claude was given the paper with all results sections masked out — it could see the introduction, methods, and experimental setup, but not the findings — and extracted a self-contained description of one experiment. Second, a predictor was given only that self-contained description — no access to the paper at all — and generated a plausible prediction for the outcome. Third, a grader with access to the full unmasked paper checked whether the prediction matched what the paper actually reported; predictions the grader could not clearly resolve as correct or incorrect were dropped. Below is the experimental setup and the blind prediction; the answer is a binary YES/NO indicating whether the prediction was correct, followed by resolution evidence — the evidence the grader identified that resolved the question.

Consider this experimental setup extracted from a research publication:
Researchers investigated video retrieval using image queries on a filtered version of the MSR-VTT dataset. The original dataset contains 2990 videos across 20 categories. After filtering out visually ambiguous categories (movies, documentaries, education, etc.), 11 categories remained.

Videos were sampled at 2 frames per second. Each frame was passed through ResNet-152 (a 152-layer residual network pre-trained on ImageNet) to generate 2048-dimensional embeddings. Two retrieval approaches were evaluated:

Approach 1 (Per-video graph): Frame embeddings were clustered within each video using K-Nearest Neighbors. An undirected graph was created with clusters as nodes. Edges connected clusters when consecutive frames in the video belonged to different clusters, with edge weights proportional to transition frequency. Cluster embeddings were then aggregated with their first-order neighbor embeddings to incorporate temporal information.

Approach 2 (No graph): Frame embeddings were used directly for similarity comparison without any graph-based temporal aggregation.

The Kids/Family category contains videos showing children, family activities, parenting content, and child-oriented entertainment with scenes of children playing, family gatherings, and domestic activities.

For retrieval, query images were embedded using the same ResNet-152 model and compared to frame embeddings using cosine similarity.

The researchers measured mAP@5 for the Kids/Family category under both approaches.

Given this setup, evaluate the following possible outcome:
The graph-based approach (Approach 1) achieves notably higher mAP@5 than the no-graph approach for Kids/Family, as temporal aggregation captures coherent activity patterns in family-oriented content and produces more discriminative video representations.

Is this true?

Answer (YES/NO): NO